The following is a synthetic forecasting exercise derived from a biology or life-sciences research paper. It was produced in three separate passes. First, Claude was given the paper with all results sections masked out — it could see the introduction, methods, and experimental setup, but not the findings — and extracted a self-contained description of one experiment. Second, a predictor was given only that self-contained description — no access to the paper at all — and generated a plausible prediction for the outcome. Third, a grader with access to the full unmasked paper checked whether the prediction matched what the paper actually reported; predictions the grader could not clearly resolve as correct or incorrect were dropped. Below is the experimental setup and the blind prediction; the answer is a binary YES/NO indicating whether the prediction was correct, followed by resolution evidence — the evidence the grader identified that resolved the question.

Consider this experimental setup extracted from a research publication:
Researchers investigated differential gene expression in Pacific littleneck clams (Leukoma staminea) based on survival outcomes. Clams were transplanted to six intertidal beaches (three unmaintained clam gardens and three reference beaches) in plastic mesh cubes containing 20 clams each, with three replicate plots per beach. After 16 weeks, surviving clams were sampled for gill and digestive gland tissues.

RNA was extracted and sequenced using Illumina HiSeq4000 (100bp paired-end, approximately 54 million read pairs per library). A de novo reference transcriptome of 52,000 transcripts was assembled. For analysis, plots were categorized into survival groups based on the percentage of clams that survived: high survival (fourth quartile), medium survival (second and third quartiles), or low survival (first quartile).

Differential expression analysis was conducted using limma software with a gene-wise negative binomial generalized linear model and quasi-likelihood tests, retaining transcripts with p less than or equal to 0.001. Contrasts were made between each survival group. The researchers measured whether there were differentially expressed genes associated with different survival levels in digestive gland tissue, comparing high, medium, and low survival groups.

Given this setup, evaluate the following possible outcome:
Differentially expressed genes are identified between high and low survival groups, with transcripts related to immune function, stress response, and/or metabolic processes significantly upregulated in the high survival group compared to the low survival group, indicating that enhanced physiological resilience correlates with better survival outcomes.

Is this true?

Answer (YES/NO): NO